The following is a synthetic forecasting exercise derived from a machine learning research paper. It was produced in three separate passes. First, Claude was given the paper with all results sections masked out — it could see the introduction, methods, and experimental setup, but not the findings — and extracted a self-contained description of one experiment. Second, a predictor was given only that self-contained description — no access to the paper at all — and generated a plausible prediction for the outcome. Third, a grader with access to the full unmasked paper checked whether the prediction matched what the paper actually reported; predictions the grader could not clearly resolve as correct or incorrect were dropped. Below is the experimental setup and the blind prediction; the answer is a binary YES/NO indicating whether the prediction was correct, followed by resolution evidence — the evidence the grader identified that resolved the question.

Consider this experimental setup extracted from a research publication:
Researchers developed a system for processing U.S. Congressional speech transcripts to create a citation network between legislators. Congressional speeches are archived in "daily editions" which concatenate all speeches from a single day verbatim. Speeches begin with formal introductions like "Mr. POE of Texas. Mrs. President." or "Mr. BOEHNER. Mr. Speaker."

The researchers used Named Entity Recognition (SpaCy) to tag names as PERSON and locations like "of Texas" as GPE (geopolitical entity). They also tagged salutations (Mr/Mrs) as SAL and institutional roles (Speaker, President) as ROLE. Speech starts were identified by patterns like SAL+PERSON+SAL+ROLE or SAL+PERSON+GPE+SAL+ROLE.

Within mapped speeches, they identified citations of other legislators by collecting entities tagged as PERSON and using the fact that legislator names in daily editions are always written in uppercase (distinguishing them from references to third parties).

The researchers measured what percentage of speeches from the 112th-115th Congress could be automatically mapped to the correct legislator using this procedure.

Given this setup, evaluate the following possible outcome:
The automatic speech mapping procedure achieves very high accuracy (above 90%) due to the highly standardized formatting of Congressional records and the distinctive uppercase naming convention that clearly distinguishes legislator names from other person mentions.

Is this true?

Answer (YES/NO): YES